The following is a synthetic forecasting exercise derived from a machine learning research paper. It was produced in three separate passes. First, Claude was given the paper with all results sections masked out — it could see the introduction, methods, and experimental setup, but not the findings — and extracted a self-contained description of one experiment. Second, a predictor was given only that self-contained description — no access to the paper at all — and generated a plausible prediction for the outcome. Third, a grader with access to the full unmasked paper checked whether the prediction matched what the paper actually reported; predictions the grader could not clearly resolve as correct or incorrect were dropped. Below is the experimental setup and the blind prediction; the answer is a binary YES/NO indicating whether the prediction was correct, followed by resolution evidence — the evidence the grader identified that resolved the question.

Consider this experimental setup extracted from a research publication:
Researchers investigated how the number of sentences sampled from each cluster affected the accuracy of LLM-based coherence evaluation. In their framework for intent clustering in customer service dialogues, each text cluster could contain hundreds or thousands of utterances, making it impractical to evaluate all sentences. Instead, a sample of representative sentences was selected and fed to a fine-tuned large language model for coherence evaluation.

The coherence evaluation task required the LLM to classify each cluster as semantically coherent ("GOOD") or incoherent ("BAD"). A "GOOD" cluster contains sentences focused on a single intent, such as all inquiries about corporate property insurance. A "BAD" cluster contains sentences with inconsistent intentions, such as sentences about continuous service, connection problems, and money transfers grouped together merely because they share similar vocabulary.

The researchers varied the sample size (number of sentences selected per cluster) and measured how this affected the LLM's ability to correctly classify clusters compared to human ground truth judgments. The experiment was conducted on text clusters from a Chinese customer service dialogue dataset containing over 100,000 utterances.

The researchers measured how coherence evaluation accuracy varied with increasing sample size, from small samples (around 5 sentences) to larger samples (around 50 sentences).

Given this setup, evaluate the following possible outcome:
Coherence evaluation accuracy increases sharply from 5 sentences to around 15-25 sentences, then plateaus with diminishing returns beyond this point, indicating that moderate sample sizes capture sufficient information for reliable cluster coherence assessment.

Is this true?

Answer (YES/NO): NO